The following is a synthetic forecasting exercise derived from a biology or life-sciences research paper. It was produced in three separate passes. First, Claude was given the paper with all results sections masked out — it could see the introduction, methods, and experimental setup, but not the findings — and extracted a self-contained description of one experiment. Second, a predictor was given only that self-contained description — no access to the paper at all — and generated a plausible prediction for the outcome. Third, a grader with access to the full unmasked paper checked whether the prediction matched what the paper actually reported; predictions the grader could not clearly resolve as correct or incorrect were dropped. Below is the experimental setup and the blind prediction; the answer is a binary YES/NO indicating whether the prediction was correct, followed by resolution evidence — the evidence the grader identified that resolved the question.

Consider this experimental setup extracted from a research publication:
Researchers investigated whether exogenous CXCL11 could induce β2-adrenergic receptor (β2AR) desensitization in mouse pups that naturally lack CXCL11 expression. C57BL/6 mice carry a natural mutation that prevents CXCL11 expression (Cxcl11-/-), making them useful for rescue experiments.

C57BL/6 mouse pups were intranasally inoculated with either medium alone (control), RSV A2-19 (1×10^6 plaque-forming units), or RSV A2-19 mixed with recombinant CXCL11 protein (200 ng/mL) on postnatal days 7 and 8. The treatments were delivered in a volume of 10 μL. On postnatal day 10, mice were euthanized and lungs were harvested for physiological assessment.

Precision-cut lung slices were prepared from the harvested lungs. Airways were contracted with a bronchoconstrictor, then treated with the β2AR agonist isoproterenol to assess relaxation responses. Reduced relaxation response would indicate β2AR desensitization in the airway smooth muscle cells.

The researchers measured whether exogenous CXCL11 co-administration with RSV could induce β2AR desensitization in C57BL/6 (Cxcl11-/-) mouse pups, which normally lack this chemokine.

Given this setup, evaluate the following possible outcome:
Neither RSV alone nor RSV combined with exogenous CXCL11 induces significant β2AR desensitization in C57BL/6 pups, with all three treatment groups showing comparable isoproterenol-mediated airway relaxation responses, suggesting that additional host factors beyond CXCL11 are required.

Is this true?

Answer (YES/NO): NO